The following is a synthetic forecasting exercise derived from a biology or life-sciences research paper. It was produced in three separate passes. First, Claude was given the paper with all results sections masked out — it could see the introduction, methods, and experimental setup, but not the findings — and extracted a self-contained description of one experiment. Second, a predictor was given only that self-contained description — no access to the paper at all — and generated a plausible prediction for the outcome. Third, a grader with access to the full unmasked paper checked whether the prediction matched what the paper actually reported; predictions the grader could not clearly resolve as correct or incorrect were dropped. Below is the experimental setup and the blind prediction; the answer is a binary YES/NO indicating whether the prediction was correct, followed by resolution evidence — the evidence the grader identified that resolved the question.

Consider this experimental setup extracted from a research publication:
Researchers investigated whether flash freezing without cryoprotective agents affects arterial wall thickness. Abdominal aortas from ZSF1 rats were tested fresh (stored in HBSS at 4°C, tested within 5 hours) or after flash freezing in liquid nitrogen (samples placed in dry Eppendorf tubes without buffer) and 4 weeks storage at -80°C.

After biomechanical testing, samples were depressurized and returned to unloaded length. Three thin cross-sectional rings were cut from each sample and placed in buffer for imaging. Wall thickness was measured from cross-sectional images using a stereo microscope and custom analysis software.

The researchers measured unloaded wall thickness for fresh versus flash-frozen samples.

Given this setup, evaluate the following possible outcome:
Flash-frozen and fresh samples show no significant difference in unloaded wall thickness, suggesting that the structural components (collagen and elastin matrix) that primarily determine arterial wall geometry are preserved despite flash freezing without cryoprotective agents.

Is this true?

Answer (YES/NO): NO